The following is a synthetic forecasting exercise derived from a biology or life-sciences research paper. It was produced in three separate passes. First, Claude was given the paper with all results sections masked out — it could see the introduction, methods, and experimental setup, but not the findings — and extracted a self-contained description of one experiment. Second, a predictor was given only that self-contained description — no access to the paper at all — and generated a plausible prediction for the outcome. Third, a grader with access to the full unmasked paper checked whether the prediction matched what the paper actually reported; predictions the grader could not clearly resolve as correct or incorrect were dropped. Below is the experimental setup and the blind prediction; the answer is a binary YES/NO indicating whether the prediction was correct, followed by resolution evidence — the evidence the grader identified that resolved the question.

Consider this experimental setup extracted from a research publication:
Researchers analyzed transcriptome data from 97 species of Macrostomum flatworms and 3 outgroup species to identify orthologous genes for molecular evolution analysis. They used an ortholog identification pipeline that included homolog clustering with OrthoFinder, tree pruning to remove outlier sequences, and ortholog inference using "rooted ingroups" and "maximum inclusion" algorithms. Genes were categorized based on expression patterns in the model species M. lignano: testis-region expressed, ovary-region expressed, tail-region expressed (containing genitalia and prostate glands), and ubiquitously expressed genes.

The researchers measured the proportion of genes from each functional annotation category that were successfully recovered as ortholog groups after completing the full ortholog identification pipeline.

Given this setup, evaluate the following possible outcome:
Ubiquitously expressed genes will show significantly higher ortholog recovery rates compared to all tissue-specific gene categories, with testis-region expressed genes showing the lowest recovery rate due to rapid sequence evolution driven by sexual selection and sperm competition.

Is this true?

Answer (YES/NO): NO